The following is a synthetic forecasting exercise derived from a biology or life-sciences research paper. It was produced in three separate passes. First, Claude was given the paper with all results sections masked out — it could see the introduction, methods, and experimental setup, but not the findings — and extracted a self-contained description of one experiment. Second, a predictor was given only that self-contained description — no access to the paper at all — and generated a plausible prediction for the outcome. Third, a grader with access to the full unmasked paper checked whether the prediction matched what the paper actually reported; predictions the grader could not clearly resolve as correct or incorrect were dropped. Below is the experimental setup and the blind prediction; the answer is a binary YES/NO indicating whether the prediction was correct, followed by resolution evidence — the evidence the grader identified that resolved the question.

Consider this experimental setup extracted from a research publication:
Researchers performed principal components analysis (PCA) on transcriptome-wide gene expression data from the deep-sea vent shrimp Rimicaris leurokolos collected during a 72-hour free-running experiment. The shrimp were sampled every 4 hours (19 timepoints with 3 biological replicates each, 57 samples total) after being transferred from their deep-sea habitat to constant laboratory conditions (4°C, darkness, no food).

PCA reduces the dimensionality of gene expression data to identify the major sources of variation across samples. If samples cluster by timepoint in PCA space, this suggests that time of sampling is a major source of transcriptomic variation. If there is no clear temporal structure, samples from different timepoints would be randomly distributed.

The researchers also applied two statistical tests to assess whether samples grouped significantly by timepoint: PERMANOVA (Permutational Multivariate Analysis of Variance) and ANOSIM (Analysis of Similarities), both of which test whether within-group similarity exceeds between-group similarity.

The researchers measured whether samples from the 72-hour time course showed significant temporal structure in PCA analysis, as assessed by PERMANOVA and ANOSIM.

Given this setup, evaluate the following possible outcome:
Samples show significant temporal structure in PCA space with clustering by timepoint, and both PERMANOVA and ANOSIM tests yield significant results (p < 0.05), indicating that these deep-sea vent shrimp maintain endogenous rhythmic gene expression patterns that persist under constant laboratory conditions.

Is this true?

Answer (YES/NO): NO